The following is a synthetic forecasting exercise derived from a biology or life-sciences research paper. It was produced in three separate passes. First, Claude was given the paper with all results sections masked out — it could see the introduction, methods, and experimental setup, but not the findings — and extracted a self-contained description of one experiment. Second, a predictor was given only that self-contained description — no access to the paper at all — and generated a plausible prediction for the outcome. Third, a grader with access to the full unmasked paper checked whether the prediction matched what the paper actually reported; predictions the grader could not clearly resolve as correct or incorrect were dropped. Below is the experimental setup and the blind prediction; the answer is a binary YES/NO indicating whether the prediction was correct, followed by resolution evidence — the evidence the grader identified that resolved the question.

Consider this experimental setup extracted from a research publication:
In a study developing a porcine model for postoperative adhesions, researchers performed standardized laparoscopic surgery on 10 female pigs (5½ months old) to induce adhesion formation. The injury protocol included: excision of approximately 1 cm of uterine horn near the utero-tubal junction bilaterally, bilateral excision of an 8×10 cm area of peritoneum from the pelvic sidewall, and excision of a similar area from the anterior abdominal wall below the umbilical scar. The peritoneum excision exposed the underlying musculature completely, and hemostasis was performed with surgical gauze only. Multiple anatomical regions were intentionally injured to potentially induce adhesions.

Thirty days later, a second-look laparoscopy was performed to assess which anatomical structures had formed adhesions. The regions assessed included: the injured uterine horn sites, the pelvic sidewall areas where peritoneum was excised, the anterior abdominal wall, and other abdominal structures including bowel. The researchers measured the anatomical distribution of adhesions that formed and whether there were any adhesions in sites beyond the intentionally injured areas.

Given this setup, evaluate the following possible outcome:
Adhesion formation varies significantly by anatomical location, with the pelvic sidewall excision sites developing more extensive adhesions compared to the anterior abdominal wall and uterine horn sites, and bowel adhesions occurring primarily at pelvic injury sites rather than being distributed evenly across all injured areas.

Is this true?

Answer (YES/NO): NO